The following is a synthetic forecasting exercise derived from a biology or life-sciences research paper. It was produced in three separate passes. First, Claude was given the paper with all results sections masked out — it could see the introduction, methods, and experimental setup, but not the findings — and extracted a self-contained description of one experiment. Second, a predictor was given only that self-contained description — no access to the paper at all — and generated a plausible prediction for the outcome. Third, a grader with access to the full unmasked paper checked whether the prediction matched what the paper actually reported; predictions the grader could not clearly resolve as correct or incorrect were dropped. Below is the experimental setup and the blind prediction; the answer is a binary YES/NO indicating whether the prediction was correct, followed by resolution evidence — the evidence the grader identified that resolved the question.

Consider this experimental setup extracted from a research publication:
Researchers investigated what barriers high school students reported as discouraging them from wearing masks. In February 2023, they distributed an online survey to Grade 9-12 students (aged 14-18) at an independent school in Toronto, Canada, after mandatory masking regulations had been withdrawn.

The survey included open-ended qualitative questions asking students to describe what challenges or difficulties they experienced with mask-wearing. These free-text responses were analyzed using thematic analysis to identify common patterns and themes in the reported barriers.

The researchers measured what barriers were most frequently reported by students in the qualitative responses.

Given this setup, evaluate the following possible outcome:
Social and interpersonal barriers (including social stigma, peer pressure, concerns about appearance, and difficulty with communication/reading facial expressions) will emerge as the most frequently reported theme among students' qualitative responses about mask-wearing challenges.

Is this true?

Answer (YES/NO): NO